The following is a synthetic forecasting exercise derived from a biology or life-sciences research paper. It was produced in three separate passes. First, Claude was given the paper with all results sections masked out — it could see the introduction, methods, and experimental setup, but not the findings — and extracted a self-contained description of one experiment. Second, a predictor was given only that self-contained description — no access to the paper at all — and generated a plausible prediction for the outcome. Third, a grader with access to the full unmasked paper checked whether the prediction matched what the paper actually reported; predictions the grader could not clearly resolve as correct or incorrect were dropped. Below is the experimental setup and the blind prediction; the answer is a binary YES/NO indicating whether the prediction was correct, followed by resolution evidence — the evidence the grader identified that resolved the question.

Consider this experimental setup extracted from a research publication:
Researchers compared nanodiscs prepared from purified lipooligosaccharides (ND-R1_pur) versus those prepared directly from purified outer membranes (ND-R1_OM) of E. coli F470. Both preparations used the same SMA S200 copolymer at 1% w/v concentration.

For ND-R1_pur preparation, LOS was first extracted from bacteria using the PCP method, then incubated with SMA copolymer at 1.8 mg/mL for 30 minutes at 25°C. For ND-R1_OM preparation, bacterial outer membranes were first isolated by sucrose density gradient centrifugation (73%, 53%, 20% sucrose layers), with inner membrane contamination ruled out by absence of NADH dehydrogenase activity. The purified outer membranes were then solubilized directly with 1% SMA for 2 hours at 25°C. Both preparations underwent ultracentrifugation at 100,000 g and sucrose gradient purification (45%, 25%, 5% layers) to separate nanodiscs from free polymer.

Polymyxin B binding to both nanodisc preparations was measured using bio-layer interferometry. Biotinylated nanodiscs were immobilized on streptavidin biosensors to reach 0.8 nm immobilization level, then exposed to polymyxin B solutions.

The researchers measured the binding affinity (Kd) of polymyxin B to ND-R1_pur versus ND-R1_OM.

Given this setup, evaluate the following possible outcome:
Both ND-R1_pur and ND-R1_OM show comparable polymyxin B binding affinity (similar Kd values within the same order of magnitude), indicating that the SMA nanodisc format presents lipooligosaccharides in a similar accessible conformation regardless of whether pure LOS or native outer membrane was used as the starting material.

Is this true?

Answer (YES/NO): YES